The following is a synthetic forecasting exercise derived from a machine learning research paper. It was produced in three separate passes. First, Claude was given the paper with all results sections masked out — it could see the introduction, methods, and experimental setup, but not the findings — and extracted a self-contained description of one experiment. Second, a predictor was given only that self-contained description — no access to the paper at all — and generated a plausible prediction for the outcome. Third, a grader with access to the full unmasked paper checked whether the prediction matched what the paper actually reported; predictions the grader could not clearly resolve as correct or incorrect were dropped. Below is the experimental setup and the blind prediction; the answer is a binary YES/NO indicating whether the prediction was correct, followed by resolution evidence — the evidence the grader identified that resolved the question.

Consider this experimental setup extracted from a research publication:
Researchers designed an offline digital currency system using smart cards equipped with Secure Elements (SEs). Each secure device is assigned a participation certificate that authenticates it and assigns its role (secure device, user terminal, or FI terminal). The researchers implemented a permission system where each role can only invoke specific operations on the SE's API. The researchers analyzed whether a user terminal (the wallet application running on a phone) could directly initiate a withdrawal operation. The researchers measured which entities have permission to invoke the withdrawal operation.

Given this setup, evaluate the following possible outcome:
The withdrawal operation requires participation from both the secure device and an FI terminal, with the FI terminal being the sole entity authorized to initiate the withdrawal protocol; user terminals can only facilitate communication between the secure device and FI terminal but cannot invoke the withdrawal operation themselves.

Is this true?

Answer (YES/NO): NO